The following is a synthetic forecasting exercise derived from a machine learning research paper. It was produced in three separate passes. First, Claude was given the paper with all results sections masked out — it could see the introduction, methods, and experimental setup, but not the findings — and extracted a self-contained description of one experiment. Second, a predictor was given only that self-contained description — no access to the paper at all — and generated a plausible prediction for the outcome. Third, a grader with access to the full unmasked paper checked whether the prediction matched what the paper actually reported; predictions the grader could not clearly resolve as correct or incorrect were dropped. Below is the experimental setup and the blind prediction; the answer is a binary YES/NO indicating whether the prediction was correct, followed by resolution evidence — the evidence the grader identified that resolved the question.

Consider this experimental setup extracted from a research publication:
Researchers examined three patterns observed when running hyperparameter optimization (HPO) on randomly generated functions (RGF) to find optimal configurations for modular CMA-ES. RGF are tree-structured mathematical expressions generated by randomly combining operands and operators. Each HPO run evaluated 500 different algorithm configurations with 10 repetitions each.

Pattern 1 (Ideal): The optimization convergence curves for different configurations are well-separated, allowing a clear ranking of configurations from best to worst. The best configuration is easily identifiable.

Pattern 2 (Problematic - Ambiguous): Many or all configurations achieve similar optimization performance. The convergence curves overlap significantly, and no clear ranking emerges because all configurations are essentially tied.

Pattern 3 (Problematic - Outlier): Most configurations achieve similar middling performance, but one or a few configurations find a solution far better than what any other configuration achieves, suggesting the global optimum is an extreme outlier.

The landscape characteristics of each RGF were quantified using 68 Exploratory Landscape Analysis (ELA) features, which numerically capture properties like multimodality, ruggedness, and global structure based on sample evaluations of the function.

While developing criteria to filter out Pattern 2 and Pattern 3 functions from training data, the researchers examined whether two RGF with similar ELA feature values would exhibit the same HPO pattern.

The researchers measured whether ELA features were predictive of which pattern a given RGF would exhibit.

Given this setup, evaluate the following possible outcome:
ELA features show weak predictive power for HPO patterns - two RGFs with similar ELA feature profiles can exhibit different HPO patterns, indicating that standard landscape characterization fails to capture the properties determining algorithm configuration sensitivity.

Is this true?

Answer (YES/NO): YES